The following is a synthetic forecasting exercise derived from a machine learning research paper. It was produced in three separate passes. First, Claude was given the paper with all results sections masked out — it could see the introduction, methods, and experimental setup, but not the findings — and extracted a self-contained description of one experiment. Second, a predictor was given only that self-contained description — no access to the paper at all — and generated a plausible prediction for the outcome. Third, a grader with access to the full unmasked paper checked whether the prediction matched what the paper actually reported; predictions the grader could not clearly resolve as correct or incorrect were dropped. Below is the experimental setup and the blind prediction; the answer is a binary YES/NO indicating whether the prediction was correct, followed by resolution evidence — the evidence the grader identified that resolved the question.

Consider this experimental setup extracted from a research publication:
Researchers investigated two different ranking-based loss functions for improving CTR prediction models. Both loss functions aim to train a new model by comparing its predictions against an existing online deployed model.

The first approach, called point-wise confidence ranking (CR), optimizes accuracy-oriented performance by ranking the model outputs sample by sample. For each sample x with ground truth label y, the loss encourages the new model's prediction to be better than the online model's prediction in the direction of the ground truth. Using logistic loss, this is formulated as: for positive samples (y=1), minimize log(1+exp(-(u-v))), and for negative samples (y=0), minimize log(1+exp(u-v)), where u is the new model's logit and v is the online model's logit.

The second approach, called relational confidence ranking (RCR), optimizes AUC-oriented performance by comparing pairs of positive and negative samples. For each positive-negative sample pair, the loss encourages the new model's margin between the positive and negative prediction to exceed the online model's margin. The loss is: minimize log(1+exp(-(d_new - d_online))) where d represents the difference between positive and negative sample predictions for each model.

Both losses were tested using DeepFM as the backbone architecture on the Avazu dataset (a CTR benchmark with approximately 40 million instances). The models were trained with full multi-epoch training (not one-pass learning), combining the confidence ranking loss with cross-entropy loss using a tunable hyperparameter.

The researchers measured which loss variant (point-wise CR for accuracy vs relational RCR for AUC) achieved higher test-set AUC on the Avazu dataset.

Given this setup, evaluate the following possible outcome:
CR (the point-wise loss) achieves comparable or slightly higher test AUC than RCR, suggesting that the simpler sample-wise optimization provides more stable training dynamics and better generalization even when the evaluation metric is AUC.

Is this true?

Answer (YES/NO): YES